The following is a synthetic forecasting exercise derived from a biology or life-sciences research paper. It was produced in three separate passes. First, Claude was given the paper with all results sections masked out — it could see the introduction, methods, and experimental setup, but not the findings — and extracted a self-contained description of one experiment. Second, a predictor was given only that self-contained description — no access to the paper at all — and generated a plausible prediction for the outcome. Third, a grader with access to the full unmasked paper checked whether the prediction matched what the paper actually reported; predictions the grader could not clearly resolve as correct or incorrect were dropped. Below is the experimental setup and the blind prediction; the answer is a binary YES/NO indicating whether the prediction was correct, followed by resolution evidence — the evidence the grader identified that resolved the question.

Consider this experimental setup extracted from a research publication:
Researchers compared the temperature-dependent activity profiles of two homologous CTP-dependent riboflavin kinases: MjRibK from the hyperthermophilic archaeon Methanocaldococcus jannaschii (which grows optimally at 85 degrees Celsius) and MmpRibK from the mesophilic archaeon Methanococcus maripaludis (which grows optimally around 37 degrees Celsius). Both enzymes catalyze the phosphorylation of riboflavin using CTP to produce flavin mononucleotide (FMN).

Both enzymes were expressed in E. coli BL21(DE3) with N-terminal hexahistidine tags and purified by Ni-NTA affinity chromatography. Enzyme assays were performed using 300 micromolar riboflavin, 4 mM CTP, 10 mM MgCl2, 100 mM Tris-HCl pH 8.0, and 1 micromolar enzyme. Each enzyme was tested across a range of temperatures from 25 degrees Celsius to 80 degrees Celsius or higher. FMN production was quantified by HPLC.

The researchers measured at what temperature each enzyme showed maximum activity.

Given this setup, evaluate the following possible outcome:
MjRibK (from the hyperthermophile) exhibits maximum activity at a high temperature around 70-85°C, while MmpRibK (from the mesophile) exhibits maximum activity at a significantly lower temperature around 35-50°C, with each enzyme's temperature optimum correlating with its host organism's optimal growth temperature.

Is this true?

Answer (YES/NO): NO